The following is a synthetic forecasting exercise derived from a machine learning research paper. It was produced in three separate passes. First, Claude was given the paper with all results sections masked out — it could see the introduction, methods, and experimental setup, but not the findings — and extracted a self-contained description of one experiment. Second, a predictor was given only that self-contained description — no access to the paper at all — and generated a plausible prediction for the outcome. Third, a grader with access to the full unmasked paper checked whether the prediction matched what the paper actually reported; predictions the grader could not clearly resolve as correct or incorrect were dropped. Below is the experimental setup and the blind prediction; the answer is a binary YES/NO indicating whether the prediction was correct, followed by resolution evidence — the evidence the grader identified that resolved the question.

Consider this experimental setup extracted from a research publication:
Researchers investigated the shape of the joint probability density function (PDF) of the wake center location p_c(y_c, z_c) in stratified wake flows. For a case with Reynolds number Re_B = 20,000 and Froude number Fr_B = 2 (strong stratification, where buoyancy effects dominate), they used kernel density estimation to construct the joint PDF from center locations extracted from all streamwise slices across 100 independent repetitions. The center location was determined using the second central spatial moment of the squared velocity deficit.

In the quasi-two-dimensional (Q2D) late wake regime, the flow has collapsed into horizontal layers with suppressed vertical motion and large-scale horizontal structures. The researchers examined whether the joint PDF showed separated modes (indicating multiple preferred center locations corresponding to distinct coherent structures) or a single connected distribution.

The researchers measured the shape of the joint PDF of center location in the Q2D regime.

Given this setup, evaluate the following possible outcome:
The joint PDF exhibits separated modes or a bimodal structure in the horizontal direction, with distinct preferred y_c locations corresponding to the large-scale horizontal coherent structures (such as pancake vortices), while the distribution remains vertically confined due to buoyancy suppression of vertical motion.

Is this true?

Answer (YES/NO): NO